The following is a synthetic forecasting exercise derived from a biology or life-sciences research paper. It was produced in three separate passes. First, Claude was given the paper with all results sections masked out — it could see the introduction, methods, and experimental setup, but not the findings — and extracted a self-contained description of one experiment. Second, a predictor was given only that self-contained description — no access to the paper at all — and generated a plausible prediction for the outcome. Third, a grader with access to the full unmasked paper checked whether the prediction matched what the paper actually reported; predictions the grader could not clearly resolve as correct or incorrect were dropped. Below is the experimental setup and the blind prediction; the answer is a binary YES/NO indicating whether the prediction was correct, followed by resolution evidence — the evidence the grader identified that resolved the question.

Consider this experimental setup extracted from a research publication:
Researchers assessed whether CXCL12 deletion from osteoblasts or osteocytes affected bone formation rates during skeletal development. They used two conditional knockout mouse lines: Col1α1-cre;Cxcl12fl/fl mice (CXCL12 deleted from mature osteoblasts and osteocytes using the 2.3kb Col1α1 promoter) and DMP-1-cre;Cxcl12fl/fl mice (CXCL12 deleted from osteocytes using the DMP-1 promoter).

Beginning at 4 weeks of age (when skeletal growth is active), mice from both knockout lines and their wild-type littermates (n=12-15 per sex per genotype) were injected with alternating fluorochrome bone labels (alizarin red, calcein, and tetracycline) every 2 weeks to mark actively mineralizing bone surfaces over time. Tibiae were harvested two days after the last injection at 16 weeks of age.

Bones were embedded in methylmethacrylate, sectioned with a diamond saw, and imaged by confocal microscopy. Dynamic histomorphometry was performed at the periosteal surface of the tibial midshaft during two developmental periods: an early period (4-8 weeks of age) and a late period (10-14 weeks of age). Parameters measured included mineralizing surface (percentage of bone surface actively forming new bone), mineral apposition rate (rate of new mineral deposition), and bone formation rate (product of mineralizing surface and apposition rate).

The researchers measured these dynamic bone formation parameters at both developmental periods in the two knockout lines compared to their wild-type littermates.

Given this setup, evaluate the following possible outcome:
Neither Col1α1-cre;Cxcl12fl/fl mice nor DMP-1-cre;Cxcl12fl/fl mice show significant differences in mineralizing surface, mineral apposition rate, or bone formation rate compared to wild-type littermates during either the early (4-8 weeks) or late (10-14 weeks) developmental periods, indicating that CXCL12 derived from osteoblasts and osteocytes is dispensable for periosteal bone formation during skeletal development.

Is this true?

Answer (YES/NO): YES